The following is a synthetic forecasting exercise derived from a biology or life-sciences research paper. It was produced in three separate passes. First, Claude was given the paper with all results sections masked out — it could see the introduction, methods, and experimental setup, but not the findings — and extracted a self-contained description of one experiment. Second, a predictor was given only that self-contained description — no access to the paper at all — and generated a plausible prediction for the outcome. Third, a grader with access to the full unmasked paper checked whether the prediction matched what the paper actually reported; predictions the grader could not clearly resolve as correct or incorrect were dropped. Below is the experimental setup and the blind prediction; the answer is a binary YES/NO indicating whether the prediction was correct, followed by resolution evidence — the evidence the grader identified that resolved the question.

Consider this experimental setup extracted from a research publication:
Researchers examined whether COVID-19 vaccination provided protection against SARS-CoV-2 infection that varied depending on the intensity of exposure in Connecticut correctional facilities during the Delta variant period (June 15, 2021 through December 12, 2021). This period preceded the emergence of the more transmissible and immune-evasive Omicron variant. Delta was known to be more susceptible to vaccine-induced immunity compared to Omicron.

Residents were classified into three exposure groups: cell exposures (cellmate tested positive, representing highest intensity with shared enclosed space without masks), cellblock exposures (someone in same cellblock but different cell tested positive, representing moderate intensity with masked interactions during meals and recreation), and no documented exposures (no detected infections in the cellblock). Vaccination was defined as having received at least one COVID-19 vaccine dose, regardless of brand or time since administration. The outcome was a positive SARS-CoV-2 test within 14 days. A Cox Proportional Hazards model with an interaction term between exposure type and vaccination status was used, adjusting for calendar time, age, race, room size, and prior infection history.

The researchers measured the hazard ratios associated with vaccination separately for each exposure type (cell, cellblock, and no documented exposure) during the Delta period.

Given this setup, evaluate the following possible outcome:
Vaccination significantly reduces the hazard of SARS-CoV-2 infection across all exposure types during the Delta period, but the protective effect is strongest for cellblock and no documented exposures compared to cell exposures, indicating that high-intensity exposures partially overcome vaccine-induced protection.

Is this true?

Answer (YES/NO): NO